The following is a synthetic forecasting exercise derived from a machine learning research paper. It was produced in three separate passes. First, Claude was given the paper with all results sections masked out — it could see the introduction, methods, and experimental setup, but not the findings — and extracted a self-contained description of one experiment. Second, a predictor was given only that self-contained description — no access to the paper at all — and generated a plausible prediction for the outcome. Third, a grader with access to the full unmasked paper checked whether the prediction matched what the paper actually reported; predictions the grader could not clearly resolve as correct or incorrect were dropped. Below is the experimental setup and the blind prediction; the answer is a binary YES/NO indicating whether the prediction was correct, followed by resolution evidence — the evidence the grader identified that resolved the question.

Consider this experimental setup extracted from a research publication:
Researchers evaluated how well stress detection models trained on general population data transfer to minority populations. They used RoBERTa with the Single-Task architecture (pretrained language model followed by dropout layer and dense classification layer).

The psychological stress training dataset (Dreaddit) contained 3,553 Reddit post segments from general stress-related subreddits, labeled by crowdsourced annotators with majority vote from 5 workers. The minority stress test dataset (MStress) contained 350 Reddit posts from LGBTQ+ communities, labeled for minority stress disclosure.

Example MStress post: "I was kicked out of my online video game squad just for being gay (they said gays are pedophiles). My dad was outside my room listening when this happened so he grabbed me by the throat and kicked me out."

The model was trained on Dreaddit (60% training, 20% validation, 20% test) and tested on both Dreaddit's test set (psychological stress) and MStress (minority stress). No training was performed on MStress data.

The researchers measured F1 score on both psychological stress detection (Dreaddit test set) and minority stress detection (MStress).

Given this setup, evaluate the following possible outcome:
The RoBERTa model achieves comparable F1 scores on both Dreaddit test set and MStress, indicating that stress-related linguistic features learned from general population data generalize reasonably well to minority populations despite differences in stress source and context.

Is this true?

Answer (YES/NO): NO